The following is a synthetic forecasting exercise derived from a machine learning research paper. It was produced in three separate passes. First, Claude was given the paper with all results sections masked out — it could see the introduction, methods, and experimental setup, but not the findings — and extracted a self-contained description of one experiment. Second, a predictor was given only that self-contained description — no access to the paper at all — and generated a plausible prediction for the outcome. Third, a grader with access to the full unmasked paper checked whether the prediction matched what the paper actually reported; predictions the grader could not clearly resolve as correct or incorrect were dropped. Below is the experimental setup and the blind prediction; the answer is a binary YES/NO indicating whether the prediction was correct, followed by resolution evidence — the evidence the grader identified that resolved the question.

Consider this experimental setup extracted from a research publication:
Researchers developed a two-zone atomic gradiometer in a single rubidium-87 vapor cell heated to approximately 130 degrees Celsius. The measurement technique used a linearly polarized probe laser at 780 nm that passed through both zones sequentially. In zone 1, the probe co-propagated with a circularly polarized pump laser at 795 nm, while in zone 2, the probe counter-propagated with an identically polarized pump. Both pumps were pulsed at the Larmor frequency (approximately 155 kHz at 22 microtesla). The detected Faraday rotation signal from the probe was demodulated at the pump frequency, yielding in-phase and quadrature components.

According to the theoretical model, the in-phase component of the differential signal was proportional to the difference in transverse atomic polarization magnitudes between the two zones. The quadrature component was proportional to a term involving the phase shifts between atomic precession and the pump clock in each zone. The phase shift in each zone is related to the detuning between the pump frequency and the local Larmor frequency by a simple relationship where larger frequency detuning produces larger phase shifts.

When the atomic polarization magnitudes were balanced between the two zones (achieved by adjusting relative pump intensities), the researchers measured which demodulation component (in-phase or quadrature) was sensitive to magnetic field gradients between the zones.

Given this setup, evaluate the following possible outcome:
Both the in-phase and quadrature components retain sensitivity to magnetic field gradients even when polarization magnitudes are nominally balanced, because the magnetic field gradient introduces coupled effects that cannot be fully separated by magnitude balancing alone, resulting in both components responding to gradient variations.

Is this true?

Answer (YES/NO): NO